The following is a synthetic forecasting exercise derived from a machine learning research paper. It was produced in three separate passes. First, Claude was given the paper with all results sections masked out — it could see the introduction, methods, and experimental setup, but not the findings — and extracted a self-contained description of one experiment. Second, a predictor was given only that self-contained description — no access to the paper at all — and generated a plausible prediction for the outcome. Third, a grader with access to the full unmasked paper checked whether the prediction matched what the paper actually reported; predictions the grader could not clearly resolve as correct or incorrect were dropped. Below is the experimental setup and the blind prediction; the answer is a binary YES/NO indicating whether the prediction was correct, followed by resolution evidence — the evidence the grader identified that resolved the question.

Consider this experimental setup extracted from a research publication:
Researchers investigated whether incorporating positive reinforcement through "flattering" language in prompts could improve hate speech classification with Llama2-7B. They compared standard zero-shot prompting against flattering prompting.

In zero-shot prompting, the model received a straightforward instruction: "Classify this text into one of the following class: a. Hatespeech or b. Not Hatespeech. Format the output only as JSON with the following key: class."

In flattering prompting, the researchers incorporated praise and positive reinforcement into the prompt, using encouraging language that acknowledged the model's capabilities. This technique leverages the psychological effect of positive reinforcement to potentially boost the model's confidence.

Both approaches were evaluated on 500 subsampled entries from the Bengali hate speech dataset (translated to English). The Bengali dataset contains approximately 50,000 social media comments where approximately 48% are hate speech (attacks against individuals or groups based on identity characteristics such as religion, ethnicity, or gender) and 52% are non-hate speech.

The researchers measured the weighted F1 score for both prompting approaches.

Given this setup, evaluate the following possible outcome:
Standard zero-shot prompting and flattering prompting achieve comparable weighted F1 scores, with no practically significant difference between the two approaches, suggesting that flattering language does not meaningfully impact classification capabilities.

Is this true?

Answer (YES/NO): NO